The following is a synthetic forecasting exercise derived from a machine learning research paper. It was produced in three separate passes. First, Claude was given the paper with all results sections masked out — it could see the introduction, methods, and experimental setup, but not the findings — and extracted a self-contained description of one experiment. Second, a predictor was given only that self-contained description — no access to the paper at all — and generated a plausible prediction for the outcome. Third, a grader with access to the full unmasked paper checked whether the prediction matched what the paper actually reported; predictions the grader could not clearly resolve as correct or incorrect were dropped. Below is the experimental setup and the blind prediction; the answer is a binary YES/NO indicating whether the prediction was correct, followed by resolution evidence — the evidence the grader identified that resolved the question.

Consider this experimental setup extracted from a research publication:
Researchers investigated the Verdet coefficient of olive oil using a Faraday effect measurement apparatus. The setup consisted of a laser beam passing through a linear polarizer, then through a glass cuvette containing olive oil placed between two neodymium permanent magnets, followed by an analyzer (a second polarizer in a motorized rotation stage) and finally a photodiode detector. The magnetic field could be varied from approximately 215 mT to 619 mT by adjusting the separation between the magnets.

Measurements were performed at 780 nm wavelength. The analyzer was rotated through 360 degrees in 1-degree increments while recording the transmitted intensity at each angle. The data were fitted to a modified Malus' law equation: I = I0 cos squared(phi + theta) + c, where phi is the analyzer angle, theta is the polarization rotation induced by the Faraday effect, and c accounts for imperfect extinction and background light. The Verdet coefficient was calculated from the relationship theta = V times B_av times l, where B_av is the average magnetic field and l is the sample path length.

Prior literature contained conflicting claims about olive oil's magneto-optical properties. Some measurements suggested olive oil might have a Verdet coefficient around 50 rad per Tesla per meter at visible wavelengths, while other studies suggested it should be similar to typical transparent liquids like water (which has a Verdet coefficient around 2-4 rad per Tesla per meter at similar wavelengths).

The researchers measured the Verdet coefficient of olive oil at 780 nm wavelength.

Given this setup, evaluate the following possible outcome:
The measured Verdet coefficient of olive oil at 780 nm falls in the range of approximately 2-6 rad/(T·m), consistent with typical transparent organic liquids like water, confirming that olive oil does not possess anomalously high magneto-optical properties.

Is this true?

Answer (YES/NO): YES